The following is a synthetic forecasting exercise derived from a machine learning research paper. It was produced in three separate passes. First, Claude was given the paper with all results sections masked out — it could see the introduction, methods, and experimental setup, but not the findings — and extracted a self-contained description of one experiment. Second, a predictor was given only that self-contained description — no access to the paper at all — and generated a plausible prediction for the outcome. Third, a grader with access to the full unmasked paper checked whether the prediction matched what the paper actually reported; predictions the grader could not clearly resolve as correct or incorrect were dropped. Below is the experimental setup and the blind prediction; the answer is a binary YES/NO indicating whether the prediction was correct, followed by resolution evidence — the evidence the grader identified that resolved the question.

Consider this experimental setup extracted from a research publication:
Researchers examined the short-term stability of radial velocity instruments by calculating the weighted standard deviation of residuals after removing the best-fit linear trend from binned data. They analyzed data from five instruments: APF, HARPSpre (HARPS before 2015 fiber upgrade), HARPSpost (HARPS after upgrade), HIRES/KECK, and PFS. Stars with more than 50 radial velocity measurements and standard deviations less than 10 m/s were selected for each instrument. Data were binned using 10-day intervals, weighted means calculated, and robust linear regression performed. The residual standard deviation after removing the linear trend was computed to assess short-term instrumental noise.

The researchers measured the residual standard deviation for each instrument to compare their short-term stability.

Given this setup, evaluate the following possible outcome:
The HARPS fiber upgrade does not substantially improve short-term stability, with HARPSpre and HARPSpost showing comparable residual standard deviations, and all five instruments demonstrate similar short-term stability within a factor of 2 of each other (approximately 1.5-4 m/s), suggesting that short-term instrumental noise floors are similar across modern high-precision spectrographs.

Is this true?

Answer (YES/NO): NO